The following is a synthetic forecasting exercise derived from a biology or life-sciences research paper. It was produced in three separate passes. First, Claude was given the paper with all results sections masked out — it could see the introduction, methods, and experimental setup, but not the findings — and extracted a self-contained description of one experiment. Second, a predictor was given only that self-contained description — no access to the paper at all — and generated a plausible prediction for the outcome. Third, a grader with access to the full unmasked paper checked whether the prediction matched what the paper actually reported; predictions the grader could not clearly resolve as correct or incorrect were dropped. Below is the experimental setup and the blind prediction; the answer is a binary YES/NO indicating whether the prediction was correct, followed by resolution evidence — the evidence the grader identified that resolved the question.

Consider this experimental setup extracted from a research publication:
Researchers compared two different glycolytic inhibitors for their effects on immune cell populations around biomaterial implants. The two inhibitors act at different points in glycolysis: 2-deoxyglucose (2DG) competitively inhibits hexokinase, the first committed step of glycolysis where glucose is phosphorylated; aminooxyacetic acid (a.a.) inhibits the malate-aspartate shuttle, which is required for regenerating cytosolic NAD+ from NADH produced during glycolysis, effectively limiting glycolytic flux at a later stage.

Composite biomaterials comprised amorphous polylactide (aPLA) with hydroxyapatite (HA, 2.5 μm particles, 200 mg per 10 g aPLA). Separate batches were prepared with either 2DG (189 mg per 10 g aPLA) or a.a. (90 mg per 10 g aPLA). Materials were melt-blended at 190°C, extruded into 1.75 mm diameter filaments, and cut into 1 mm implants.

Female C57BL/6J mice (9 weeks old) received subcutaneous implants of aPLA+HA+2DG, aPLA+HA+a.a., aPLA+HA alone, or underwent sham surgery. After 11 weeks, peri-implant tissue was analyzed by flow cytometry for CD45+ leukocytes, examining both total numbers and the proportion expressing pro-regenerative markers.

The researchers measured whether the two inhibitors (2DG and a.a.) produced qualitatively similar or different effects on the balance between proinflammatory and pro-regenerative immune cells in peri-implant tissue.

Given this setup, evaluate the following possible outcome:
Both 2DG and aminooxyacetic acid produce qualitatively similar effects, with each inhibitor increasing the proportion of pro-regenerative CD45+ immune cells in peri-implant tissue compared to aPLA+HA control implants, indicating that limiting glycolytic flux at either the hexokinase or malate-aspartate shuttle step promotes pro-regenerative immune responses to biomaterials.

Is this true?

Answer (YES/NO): YES